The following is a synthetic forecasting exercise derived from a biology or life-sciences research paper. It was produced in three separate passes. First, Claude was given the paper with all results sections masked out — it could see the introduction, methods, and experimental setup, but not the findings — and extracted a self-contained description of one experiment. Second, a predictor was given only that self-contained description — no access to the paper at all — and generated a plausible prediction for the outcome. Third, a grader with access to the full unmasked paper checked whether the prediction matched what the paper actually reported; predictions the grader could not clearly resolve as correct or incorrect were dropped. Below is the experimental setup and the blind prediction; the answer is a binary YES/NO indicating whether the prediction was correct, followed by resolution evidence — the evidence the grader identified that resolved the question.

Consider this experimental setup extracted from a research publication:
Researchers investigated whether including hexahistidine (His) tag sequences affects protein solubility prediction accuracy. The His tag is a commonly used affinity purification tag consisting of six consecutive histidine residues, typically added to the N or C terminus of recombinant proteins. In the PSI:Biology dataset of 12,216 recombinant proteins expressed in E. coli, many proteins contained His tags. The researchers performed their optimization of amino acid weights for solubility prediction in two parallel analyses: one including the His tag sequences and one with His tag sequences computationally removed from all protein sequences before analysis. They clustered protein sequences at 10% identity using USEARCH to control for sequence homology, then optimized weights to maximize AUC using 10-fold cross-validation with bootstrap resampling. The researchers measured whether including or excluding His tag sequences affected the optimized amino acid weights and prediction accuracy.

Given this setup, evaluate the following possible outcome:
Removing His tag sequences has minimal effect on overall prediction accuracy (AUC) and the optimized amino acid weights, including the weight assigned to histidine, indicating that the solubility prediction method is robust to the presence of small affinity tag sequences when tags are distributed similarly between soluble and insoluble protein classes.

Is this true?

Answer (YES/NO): YES